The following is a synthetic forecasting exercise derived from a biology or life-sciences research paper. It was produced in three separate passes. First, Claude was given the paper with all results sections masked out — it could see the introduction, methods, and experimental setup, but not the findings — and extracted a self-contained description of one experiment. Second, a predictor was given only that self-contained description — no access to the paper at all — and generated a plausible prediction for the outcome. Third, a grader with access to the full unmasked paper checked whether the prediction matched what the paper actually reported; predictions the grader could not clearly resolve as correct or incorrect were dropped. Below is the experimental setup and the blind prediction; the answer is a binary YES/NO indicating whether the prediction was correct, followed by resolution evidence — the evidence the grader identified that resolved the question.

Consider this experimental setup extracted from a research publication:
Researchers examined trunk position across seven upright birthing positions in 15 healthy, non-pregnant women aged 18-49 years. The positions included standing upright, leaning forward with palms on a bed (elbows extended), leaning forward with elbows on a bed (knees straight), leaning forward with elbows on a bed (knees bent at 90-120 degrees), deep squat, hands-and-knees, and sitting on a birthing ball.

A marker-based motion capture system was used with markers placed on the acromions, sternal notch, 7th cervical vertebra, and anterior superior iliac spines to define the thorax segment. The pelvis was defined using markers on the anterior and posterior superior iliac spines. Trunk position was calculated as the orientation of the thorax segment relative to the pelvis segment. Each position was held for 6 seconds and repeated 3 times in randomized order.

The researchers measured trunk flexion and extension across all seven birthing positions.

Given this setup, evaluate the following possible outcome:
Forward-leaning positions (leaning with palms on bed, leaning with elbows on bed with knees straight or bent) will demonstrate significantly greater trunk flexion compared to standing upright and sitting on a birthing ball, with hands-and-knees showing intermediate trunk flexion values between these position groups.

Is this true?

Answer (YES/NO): NO